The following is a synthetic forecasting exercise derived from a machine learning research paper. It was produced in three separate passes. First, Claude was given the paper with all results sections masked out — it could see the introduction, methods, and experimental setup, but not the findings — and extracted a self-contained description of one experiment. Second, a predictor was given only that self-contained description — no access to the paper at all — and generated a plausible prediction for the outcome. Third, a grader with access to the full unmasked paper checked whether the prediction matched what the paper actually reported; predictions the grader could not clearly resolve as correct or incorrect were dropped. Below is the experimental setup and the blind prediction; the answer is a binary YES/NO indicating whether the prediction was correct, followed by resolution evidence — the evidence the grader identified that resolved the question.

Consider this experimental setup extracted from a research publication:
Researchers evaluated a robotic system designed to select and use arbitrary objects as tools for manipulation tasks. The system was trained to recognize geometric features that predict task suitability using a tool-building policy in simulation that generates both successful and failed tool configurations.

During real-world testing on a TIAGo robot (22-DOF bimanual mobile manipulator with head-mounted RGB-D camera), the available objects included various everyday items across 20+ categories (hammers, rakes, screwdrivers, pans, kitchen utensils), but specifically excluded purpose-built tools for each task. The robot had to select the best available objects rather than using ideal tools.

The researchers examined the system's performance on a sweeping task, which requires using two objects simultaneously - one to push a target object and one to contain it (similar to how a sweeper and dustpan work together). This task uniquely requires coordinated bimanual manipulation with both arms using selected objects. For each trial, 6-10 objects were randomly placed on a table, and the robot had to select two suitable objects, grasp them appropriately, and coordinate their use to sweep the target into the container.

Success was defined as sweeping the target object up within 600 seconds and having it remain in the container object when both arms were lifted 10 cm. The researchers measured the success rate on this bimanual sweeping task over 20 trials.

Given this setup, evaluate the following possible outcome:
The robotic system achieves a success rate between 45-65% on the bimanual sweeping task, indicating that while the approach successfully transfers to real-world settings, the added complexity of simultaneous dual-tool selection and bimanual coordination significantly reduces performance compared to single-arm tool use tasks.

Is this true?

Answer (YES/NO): YES